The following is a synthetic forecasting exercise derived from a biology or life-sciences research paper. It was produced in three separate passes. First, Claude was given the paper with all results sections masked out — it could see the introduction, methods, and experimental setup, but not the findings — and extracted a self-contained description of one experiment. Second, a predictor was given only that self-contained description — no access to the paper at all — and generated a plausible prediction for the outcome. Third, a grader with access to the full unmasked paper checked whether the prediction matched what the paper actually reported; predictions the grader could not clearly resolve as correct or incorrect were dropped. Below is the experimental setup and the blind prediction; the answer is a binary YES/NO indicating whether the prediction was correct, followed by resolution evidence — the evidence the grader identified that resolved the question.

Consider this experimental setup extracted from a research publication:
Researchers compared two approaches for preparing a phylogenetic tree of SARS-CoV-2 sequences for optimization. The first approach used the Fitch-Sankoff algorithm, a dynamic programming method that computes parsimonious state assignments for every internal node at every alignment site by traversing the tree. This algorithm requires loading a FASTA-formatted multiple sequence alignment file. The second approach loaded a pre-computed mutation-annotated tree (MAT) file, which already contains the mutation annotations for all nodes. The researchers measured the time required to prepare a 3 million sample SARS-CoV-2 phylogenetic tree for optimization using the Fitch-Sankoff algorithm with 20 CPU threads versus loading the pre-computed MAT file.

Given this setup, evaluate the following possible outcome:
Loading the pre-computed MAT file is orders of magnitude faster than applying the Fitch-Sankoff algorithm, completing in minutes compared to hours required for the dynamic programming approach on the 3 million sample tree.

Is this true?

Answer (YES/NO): NO